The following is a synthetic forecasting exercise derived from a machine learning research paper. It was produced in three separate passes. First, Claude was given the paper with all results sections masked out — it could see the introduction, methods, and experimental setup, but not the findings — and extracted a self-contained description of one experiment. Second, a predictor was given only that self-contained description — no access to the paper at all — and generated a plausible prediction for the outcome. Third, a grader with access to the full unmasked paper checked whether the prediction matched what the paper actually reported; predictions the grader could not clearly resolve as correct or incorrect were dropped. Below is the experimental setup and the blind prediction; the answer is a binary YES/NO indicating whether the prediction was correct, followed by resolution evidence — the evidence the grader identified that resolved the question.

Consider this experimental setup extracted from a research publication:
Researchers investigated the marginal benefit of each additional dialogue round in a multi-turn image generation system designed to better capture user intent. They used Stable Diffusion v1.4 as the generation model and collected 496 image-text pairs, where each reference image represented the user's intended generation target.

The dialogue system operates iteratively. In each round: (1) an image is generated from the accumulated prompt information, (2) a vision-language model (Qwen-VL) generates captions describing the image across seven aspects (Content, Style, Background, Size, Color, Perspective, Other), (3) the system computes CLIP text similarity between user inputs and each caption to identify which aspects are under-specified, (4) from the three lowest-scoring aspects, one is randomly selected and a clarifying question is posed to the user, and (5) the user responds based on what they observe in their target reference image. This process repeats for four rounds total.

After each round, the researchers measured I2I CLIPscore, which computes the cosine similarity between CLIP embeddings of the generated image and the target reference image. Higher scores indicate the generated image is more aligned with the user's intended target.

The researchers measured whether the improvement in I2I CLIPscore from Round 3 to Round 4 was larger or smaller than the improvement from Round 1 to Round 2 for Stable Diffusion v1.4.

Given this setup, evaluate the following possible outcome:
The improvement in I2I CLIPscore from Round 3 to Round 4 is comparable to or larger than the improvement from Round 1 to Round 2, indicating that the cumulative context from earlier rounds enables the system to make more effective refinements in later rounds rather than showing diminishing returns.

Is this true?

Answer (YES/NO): NO